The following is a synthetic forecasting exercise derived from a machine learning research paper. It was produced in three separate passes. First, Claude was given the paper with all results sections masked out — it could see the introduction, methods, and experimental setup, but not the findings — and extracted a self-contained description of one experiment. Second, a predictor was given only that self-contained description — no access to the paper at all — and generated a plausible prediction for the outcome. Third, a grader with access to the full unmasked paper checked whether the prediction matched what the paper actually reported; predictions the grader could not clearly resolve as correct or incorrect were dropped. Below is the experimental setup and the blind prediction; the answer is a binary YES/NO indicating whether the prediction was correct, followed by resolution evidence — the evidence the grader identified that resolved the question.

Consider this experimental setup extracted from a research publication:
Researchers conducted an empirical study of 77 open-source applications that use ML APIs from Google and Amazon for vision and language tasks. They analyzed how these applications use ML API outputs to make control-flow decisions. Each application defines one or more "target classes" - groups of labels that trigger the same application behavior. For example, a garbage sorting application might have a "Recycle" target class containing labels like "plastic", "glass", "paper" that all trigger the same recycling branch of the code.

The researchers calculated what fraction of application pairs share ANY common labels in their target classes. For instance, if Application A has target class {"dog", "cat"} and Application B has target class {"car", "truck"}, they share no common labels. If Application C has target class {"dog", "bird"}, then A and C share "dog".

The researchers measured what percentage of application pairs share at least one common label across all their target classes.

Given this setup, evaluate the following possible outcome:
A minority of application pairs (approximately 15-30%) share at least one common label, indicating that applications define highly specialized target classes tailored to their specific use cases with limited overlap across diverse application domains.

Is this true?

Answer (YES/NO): NO